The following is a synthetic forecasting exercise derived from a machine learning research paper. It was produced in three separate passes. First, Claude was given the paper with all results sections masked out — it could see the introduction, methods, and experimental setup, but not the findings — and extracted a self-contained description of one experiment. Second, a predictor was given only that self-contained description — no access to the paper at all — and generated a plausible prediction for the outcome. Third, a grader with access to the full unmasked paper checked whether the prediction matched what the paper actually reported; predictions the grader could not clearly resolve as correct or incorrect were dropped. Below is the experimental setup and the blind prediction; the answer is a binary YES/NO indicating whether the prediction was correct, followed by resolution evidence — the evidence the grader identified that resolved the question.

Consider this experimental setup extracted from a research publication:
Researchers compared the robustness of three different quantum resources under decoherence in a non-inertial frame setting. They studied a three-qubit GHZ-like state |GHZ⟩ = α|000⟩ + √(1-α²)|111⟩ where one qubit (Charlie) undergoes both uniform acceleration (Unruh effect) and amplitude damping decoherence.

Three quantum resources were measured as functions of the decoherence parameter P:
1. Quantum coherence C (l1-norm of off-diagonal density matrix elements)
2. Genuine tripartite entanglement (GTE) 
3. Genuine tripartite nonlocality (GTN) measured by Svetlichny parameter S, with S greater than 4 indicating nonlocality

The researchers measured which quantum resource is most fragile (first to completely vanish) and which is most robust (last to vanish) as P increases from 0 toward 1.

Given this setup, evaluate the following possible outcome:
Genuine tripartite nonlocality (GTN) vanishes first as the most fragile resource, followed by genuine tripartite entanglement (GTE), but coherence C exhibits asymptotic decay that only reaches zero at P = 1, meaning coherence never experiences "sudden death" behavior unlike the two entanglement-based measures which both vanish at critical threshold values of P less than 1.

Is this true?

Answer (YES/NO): NO